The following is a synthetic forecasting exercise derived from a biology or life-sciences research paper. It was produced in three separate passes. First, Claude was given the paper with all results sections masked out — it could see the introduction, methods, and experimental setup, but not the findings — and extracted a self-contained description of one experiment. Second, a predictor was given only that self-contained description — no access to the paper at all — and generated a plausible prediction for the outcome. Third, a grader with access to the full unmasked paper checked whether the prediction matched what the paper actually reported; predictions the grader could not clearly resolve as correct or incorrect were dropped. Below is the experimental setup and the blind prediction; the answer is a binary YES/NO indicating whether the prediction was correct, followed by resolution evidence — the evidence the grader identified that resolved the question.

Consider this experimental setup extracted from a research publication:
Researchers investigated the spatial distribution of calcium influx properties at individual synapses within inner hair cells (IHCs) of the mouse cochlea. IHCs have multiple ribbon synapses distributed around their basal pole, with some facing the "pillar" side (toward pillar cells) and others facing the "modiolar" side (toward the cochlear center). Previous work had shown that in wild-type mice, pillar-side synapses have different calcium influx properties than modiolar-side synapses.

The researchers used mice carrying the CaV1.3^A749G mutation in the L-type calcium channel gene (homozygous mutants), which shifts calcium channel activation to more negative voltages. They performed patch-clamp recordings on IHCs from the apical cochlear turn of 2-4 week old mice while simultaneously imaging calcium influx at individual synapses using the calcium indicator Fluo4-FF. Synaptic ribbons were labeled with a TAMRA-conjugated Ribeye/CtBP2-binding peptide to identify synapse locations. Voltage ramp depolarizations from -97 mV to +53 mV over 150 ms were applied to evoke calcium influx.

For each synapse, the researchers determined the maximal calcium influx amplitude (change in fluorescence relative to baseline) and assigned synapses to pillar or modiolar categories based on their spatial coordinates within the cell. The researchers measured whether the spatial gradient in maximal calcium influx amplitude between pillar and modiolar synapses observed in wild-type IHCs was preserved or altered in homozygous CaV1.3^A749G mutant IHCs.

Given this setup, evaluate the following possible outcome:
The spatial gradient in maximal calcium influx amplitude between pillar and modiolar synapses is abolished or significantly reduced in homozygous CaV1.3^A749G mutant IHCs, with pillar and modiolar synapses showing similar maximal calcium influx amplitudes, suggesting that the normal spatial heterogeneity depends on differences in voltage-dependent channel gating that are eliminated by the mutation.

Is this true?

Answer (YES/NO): YES